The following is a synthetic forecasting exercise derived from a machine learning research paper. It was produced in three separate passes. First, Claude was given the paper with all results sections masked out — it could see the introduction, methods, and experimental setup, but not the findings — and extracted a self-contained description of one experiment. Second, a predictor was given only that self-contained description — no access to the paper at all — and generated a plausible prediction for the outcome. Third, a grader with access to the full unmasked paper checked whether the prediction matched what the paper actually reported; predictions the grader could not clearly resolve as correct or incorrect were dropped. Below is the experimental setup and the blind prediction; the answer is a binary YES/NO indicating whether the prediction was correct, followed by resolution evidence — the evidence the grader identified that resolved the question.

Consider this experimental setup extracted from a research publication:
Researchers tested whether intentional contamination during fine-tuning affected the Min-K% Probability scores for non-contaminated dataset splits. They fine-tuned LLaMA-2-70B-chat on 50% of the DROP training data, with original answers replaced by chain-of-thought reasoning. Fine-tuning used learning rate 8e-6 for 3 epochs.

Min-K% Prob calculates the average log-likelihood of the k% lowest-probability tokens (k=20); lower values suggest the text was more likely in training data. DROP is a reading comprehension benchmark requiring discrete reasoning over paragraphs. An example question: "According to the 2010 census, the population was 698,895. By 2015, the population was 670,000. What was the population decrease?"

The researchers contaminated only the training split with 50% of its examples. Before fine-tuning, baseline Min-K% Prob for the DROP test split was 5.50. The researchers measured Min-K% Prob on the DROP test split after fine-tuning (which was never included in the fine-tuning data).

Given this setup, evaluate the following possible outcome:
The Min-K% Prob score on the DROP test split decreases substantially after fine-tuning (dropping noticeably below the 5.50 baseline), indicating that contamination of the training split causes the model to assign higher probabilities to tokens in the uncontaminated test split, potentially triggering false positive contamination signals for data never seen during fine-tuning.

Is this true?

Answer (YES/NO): YES